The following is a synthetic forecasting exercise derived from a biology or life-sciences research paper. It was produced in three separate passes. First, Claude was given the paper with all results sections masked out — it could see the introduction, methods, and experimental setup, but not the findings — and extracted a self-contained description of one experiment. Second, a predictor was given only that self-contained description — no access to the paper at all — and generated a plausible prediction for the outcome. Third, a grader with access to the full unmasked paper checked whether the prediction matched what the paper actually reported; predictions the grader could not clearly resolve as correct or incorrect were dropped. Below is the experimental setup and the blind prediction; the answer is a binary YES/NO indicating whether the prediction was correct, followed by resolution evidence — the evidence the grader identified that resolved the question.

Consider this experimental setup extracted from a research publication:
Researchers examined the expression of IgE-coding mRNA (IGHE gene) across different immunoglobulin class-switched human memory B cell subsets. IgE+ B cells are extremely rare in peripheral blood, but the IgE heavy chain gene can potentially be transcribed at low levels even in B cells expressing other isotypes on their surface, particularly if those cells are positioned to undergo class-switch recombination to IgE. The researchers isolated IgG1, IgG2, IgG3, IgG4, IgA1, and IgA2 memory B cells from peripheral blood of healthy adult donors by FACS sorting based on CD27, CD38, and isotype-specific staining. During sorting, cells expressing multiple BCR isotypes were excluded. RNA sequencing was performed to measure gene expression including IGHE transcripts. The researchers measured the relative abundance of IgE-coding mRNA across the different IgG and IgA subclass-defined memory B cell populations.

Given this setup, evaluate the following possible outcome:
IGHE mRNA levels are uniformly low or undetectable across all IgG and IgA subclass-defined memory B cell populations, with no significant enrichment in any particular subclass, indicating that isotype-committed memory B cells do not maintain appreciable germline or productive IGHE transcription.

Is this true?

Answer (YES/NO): NO